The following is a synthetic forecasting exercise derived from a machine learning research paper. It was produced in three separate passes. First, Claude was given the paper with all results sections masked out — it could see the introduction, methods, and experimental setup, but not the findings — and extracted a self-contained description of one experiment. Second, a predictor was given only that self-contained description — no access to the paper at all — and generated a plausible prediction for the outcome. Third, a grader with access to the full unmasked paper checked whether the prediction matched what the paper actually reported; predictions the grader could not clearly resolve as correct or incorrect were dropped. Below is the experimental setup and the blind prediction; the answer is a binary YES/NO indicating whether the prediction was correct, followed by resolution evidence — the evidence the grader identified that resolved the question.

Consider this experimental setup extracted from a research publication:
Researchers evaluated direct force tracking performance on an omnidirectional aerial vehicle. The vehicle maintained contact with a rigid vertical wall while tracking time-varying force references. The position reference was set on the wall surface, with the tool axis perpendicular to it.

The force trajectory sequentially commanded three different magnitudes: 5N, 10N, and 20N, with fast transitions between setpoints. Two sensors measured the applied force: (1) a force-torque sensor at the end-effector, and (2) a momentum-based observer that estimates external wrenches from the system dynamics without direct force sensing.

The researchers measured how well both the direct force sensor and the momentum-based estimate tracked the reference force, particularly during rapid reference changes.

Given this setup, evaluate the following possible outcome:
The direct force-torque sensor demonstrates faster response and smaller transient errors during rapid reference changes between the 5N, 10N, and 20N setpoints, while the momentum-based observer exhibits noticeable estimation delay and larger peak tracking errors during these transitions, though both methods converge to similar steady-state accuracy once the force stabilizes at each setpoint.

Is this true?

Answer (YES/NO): YES